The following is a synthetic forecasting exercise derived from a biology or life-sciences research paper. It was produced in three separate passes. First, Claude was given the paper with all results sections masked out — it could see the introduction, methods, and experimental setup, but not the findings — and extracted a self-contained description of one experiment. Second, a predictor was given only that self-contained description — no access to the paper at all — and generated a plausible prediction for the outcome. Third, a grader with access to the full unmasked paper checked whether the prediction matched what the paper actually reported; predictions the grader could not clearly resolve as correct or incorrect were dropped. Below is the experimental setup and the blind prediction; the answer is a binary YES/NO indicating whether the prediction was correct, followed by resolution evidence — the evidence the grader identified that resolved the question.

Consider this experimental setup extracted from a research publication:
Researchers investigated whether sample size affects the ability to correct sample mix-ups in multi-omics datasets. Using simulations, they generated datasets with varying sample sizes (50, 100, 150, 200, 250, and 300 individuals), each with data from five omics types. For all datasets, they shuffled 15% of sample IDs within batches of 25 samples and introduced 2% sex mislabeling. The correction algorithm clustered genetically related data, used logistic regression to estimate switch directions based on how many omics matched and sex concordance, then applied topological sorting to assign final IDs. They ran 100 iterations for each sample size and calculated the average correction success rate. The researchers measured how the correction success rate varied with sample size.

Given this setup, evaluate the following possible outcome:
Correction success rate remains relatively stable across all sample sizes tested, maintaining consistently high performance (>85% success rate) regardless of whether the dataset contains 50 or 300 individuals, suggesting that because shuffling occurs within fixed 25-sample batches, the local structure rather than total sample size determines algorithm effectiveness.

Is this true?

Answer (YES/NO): YES